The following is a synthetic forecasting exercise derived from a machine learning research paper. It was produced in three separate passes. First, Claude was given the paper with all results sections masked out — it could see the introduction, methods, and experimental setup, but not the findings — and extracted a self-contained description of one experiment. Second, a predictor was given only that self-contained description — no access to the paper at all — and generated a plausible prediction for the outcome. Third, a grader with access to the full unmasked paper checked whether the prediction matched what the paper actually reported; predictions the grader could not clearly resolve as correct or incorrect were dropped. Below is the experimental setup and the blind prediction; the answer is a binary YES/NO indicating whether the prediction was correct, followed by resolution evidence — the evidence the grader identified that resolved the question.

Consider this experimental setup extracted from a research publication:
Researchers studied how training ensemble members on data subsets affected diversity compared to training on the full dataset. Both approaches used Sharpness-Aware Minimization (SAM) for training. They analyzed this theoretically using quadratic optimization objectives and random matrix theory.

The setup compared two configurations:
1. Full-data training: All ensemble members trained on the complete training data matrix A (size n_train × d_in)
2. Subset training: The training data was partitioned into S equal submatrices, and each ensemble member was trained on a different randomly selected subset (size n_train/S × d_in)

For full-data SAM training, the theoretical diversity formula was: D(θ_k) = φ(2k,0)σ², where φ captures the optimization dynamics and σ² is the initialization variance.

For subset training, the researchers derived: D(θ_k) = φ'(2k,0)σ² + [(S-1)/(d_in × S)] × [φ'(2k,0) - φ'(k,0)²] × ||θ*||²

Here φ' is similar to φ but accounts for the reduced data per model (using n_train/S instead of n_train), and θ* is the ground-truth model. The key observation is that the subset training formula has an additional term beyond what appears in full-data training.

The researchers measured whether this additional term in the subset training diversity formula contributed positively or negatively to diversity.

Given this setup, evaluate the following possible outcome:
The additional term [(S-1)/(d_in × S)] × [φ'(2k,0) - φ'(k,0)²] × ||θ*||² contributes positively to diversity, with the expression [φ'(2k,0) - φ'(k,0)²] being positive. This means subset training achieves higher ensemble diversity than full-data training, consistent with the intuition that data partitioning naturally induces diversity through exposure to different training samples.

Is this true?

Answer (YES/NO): YES